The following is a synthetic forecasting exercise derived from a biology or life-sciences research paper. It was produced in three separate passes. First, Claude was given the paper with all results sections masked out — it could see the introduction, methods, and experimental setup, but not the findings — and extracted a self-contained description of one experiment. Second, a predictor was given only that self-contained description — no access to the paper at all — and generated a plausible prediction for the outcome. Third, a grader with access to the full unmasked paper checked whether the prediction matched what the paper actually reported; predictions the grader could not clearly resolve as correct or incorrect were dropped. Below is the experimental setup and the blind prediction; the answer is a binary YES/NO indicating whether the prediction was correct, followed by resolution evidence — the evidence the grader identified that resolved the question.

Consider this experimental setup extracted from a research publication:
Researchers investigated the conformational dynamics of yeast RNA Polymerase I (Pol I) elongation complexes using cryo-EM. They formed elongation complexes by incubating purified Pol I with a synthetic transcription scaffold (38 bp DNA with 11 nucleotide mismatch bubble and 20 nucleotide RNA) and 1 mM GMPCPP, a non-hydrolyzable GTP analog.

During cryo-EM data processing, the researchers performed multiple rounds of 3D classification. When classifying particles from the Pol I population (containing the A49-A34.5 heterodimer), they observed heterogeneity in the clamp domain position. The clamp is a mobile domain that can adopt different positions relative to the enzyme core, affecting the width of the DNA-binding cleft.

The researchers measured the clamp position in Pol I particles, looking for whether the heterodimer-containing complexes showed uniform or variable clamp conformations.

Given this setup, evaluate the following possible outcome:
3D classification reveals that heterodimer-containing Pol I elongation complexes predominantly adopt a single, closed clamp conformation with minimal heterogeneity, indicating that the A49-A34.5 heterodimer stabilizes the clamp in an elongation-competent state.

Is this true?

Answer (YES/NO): NO